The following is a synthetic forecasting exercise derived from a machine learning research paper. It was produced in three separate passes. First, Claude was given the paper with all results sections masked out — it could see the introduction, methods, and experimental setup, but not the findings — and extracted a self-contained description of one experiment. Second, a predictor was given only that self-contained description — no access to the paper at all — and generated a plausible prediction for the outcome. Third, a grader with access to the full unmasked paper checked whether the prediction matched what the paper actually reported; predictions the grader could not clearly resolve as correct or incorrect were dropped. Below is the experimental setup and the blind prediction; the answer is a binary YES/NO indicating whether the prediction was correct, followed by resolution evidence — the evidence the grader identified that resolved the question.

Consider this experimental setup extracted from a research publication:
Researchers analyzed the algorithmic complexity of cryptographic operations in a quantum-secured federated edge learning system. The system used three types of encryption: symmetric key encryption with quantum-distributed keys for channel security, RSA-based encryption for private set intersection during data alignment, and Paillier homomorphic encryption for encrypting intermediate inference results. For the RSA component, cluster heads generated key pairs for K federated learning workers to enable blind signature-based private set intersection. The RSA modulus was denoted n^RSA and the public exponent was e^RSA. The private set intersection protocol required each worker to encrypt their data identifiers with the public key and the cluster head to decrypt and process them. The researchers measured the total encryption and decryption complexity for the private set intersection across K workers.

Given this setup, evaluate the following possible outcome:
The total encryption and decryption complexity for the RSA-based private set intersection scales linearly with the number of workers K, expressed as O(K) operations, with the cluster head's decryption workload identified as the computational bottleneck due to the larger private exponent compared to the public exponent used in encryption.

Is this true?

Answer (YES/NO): NO